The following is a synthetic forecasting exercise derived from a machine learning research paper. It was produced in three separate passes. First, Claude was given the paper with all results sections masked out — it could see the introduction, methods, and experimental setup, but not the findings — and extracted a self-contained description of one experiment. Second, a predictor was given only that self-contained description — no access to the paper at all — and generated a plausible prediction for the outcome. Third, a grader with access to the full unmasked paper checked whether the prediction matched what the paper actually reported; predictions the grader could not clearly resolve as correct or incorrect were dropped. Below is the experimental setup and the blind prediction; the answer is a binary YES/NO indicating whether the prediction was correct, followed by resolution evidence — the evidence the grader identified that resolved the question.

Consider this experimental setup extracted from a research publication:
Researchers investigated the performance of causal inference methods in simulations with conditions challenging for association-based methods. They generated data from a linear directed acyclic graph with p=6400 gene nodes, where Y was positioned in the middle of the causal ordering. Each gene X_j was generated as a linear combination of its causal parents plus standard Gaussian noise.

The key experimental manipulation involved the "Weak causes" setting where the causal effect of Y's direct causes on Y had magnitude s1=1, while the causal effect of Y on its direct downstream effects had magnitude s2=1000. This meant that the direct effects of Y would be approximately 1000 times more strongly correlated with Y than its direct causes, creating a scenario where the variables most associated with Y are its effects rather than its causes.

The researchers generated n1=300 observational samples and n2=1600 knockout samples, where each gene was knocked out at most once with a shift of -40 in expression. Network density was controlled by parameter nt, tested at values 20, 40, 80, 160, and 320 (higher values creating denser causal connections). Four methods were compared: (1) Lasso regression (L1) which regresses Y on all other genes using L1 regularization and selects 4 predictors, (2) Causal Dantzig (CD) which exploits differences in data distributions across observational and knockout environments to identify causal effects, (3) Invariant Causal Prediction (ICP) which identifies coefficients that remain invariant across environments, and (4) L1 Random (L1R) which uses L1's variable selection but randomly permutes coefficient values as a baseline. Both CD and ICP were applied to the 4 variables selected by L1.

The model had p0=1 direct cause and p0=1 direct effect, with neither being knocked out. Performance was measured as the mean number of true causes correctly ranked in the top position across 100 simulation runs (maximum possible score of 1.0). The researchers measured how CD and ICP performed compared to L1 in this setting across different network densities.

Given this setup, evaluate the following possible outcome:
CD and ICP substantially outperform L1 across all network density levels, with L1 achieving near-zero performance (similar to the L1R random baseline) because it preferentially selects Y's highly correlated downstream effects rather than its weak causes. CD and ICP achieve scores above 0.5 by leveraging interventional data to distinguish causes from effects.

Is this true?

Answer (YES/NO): NO